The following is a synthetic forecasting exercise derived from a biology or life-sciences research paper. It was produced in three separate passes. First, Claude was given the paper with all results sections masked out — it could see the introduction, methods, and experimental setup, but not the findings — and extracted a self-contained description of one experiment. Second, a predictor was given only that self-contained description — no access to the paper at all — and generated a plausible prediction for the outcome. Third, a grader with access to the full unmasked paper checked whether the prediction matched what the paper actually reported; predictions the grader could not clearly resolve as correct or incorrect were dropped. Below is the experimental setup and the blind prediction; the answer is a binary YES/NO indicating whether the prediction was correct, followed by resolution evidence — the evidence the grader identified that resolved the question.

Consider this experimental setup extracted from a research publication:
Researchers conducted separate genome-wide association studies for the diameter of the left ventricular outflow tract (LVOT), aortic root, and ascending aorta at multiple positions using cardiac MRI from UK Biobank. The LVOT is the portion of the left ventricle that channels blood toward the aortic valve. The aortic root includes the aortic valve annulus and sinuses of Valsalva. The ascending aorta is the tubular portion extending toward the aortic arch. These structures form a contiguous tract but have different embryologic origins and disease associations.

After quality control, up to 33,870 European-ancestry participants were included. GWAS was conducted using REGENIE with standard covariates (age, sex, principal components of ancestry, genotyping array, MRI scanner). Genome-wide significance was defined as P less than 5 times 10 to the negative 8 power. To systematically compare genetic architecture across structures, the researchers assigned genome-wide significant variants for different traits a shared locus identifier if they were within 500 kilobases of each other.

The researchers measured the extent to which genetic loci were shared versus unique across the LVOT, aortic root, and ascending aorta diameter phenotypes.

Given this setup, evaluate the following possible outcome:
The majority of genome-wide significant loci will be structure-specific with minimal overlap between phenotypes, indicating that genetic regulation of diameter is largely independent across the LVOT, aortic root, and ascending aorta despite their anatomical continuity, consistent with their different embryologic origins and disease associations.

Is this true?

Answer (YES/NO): NO